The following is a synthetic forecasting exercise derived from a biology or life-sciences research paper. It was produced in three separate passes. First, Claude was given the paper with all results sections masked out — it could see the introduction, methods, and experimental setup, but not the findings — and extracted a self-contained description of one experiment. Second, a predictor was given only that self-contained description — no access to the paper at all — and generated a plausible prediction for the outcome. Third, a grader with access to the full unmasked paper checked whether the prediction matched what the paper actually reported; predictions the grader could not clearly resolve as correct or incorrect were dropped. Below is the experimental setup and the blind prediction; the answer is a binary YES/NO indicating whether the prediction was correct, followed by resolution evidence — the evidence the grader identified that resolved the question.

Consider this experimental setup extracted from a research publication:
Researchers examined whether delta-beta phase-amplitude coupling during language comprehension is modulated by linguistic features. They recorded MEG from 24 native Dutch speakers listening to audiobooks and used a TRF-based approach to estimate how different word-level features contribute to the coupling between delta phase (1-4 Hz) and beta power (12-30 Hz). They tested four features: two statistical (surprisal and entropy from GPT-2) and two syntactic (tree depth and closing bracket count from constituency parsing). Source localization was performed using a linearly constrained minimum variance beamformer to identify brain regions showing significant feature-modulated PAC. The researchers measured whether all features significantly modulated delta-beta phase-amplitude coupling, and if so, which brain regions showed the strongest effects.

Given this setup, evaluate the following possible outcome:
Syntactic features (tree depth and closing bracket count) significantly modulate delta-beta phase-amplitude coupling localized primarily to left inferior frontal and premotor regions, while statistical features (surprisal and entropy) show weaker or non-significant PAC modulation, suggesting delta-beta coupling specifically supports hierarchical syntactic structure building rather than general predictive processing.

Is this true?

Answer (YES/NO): NO